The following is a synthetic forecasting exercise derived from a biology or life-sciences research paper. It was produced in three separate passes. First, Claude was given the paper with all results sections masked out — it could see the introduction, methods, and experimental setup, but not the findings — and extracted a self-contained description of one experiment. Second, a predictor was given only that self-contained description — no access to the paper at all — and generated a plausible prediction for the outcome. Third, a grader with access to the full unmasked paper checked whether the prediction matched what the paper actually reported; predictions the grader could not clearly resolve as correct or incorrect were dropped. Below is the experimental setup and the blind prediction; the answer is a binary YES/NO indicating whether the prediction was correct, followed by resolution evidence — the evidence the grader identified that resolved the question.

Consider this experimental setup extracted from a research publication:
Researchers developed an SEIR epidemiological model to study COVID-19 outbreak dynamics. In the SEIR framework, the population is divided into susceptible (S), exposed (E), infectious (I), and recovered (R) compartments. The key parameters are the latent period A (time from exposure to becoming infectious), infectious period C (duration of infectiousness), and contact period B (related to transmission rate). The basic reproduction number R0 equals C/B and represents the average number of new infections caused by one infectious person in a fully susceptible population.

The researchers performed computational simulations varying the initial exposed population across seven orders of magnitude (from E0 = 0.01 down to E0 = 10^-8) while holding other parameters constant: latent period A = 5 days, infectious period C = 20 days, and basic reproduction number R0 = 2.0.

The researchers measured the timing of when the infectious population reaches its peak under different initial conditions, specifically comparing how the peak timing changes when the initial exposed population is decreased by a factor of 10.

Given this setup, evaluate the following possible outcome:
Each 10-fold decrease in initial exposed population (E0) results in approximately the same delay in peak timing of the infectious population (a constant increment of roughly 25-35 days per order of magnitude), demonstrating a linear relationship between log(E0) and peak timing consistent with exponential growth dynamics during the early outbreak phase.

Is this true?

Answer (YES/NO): NO